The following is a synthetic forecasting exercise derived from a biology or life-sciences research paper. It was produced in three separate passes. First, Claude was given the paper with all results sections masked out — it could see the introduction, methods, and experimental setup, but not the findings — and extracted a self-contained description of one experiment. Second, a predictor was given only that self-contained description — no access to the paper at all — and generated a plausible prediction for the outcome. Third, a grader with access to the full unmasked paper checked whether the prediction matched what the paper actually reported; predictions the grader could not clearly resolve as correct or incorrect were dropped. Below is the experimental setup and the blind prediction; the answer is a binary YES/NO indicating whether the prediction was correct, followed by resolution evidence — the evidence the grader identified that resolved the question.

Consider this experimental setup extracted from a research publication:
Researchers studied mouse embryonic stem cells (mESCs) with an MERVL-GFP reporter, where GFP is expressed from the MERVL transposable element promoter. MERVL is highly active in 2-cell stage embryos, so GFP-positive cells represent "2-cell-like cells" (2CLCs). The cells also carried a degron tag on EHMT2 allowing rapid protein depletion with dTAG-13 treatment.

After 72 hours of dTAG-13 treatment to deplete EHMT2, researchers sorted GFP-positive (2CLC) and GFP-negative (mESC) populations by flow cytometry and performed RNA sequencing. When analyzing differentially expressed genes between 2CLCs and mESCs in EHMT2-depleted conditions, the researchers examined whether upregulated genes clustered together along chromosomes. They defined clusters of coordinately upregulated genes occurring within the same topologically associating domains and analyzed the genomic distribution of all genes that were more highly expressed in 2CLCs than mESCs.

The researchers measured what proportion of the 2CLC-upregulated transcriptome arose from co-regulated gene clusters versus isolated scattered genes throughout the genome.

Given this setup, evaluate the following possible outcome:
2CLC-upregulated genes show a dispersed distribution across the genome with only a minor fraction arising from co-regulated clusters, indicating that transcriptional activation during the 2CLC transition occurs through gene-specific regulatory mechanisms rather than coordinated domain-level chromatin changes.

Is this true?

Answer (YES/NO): NO